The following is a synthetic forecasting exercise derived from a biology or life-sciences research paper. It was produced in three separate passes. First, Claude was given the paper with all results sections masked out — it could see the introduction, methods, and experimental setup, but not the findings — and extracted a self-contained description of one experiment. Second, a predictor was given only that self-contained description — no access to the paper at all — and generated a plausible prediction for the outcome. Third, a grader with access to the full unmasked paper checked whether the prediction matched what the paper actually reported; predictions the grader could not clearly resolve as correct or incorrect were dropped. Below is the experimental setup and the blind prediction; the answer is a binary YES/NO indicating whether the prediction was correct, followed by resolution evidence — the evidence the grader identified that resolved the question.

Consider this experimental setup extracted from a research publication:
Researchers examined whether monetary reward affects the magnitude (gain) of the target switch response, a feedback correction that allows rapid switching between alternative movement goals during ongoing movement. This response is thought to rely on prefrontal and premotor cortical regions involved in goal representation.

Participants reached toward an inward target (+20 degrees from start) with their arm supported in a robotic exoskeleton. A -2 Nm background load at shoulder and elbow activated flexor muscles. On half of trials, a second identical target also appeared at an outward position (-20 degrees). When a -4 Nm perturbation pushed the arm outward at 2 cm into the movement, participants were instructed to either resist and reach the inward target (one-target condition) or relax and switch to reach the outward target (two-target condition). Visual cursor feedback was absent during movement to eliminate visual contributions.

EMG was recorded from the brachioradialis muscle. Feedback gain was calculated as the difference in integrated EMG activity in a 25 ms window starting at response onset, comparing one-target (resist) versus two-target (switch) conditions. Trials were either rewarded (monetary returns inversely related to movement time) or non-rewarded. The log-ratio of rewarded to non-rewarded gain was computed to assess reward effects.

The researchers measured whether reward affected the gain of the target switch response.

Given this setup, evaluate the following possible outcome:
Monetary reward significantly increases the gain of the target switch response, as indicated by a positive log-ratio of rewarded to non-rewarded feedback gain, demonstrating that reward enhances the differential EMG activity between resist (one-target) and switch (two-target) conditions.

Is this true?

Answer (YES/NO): NO